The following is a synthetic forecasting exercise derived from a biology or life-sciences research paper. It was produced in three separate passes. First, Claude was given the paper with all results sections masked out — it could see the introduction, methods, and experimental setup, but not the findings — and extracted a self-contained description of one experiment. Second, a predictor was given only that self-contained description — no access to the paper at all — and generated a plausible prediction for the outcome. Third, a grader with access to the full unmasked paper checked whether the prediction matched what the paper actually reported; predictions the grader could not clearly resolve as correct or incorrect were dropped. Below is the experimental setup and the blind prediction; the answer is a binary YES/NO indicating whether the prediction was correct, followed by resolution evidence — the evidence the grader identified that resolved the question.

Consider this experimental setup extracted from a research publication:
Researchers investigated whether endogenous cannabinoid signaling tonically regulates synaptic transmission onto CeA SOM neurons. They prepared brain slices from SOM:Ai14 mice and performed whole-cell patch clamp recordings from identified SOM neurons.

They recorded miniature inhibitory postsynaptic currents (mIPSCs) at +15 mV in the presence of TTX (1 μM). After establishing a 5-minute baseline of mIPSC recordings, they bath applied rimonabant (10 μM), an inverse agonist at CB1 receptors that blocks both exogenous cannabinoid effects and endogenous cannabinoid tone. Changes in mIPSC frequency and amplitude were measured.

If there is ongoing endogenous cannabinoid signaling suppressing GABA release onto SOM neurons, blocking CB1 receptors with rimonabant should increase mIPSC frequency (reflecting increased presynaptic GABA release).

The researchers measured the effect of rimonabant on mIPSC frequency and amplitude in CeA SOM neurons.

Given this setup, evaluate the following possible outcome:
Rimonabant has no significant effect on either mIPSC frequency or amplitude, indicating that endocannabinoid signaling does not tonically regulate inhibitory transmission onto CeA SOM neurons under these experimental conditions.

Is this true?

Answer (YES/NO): YES